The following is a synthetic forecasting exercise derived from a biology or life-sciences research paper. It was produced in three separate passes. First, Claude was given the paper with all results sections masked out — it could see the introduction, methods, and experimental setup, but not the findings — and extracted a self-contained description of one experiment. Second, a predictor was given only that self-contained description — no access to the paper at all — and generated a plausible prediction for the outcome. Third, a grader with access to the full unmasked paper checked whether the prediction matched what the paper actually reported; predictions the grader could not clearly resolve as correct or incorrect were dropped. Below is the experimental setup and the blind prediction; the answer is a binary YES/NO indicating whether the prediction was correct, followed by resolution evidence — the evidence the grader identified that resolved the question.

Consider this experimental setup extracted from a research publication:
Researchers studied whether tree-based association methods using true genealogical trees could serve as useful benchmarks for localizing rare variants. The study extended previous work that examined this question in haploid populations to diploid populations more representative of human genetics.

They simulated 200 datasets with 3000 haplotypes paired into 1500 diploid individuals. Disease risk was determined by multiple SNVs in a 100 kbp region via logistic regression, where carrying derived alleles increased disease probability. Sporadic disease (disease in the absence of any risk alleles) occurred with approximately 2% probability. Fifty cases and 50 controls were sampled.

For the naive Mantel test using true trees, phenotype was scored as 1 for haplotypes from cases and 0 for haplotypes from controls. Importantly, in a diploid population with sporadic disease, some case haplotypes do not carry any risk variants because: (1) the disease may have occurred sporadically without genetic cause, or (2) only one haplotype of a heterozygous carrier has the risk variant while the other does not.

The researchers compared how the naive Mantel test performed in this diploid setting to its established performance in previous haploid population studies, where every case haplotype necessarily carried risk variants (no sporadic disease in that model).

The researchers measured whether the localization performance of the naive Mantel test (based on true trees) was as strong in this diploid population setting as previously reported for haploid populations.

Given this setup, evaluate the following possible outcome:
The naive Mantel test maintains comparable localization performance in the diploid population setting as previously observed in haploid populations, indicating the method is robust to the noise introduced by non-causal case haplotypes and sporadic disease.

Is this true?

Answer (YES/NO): NO